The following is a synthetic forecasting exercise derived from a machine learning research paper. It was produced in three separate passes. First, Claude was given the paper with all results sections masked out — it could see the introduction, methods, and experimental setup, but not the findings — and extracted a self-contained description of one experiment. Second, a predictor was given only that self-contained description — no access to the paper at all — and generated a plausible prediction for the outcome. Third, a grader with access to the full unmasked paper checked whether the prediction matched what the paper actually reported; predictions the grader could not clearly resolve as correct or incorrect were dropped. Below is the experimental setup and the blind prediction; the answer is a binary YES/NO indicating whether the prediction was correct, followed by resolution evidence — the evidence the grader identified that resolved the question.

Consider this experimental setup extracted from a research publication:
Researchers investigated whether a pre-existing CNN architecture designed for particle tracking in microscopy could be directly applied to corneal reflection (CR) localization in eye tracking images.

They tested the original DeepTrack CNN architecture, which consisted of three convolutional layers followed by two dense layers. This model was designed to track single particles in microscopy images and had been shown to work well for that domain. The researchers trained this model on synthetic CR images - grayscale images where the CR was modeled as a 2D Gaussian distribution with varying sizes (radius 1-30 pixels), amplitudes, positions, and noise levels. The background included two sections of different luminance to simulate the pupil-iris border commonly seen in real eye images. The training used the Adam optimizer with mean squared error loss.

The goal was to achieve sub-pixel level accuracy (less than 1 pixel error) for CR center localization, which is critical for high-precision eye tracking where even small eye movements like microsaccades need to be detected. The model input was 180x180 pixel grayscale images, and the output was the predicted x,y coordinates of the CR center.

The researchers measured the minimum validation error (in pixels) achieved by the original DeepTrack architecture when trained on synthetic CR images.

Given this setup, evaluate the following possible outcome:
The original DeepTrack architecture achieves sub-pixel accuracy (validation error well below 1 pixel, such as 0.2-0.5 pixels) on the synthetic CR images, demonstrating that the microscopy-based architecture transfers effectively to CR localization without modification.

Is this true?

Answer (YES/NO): NO